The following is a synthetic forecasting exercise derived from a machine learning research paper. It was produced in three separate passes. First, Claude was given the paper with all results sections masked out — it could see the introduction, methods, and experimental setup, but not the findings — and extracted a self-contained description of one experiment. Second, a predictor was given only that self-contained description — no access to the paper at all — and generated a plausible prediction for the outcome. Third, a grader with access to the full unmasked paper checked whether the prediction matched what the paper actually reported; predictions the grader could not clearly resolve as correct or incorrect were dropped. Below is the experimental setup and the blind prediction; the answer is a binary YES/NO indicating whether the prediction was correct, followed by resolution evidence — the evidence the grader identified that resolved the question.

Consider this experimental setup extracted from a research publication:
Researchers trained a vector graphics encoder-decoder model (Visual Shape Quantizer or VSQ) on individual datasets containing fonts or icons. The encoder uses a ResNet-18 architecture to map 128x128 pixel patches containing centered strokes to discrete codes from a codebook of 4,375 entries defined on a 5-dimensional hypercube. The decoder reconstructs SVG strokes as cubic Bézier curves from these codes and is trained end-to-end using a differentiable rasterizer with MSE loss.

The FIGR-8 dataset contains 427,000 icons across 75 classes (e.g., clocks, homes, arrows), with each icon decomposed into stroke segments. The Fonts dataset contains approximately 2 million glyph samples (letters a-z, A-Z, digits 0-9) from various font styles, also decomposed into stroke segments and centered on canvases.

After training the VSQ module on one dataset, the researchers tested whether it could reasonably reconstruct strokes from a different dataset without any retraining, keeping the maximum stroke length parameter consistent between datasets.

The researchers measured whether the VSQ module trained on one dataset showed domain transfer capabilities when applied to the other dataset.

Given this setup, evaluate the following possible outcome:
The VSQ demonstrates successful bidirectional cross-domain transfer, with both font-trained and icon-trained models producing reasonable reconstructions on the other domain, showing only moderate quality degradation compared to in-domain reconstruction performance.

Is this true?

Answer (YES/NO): NO